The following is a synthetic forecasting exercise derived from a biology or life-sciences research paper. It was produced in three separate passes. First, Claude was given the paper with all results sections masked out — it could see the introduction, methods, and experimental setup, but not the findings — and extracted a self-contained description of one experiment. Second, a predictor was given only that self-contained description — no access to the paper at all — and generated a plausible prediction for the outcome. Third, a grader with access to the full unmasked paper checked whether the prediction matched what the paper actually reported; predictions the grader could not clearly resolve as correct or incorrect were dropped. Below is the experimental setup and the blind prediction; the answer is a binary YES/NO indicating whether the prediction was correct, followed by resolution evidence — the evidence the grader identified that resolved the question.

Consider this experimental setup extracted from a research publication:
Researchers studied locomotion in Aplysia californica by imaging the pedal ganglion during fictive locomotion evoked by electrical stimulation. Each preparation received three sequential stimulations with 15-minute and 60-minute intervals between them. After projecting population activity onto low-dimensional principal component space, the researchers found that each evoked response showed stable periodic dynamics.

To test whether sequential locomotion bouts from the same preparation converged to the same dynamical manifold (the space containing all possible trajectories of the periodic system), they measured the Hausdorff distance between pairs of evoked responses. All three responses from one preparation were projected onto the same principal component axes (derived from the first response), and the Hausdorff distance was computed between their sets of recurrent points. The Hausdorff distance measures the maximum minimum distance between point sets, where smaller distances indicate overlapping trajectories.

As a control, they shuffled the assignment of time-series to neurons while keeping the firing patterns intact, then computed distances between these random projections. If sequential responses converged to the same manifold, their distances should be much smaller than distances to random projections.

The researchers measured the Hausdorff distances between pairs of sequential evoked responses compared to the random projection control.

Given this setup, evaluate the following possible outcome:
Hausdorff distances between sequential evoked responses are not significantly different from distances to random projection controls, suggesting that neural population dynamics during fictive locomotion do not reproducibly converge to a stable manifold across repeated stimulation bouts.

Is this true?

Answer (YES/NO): NO